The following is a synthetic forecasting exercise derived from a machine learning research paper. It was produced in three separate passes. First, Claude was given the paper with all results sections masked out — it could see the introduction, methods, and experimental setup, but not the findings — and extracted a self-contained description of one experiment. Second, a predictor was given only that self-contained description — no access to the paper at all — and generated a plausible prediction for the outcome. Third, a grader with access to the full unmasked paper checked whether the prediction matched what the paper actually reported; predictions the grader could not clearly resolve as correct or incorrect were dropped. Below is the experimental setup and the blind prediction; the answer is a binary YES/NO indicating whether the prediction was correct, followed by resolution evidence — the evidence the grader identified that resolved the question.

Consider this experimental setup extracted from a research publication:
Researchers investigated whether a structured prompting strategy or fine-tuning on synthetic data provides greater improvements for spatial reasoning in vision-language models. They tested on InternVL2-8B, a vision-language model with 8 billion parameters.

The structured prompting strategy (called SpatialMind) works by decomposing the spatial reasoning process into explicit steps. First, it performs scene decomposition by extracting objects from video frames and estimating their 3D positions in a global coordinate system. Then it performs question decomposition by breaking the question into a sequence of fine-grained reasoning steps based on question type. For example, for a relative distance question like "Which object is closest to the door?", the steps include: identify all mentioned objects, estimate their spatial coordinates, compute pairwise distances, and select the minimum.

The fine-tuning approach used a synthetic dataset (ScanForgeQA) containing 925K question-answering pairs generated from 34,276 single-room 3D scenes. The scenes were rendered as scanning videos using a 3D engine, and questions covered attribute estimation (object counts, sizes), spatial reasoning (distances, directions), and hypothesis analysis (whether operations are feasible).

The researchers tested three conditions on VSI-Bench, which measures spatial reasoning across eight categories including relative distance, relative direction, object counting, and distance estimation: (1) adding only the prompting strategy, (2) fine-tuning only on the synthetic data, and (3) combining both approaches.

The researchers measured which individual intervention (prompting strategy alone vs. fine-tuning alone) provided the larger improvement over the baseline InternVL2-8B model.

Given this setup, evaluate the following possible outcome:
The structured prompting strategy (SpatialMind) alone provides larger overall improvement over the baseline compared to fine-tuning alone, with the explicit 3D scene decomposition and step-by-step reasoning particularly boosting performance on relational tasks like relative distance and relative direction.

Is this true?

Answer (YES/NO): NO